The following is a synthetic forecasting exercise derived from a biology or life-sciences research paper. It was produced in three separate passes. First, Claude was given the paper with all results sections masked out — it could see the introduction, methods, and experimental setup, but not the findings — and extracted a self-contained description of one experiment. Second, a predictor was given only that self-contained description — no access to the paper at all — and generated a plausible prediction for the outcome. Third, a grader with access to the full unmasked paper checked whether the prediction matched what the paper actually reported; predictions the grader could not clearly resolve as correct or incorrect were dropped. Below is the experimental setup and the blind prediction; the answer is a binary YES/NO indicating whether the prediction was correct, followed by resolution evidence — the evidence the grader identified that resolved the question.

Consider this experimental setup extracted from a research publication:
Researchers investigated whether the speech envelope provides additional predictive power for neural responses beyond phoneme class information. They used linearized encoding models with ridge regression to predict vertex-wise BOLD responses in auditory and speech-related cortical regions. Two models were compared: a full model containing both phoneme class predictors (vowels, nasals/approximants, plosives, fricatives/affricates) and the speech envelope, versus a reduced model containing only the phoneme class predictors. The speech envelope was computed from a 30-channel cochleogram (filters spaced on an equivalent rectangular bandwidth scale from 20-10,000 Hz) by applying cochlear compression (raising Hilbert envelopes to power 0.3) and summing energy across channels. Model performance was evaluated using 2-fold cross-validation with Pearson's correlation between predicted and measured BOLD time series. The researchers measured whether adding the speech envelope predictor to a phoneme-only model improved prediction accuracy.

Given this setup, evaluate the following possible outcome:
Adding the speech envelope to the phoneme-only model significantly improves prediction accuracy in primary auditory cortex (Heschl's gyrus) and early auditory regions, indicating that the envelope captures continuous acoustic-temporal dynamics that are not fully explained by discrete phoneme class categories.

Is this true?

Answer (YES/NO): YES